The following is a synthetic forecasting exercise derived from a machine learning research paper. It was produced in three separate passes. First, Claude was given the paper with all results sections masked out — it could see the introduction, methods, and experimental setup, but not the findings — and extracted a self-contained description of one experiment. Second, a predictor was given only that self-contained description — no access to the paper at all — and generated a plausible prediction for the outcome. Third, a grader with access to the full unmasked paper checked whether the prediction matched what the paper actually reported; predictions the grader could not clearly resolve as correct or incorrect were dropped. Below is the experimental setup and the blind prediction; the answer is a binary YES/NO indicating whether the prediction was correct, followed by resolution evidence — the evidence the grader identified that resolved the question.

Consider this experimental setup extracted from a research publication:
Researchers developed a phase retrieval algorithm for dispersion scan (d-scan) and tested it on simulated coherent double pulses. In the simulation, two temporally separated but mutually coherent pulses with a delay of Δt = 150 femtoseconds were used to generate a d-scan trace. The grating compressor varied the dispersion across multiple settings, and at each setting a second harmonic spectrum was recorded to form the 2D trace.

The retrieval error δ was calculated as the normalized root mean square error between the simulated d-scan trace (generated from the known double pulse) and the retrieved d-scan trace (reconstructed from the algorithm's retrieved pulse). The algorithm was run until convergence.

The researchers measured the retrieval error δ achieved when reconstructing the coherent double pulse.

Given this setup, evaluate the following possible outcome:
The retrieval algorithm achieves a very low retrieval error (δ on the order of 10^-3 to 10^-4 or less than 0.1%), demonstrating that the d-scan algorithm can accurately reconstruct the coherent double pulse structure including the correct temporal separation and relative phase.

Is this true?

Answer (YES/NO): NO